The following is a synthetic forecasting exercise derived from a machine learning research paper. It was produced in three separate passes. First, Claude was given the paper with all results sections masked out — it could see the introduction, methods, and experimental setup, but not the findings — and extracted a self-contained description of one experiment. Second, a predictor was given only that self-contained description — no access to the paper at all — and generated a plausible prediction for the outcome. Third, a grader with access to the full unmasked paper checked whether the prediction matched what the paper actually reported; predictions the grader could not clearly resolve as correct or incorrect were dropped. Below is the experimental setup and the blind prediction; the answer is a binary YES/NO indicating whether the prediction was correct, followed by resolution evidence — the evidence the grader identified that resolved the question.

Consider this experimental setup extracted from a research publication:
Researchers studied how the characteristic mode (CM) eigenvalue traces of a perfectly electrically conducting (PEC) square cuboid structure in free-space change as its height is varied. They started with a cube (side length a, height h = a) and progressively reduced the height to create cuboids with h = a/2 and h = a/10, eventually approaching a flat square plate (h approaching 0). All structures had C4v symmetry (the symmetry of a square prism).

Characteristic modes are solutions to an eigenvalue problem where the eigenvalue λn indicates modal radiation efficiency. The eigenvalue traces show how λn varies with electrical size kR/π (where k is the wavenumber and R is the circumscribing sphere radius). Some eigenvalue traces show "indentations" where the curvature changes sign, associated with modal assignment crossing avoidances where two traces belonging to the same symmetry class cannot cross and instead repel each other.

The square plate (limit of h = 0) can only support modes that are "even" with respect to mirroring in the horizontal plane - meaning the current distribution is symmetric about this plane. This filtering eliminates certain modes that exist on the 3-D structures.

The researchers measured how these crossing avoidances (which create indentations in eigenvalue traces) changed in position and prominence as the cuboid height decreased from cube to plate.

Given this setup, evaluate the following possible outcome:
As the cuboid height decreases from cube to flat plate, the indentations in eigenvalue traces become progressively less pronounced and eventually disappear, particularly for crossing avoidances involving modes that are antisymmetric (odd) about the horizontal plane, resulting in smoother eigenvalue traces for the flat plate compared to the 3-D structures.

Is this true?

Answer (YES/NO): YES